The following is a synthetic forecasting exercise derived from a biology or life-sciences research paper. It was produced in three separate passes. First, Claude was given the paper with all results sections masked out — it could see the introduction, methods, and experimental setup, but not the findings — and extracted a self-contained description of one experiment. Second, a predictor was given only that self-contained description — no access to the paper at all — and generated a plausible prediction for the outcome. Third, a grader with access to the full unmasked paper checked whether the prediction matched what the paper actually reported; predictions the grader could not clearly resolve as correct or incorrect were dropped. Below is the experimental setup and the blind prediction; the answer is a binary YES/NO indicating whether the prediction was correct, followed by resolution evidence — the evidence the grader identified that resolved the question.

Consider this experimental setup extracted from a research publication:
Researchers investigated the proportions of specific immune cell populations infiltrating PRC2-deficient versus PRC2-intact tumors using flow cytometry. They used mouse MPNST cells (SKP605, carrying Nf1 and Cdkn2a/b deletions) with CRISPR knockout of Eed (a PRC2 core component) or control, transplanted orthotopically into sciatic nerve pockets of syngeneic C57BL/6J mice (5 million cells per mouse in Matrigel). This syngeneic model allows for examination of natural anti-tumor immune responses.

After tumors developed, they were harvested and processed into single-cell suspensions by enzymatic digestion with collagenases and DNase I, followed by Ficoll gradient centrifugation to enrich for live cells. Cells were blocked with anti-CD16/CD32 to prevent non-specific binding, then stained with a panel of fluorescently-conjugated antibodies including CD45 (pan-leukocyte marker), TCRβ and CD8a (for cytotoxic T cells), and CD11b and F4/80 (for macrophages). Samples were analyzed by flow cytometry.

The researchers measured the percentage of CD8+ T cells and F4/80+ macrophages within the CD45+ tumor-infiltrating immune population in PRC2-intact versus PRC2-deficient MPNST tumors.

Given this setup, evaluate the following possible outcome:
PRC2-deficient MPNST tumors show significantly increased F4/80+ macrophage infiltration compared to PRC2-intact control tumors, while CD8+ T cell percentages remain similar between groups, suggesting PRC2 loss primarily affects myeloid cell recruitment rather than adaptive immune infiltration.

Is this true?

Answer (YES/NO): NO